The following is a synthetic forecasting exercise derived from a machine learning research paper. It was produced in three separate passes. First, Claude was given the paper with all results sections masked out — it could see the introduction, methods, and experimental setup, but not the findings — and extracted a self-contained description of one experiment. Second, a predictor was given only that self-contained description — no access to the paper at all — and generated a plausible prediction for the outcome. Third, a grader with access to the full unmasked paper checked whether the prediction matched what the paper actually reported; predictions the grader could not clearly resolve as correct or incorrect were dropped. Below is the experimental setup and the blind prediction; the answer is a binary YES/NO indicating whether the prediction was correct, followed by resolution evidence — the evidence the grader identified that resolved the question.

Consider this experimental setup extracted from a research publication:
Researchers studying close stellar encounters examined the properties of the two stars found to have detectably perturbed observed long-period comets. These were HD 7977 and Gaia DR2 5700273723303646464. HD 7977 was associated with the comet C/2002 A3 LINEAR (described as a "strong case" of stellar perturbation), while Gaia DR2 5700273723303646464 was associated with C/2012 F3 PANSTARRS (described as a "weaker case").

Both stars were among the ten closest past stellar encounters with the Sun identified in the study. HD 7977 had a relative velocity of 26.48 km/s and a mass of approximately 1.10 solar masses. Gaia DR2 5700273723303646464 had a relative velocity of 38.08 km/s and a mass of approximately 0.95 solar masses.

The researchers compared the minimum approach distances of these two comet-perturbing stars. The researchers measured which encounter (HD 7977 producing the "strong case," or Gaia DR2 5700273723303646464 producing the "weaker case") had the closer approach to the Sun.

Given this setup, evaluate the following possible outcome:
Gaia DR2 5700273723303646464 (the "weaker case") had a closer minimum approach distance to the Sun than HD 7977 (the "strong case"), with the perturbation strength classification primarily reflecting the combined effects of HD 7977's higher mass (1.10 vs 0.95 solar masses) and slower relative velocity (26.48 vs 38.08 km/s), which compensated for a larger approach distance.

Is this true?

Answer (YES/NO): YES